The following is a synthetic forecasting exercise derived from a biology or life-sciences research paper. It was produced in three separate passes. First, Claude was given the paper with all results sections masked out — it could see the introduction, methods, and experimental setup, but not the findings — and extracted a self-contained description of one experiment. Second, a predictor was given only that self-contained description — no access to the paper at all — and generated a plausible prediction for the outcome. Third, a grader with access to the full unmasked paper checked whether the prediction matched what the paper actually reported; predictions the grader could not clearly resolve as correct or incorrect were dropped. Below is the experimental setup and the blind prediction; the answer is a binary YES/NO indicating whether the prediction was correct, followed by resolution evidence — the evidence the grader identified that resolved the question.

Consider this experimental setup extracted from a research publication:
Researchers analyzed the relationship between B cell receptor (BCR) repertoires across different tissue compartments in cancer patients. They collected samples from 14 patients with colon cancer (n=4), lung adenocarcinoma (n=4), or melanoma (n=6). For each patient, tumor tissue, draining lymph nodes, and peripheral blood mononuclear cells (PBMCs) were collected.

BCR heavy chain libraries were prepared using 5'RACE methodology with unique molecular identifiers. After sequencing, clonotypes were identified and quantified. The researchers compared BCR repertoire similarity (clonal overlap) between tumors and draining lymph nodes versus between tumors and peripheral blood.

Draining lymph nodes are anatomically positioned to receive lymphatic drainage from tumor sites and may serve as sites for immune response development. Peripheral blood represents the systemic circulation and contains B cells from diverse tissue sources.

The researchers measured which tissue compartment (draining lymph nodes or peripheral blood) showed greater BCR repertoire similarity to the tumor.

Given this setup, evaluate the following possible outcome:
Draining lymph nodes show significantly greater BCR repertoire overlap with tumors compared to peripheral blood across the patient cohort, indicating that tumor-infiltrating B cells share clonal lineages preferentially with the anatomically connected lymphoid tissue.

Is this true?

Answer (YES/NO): YES